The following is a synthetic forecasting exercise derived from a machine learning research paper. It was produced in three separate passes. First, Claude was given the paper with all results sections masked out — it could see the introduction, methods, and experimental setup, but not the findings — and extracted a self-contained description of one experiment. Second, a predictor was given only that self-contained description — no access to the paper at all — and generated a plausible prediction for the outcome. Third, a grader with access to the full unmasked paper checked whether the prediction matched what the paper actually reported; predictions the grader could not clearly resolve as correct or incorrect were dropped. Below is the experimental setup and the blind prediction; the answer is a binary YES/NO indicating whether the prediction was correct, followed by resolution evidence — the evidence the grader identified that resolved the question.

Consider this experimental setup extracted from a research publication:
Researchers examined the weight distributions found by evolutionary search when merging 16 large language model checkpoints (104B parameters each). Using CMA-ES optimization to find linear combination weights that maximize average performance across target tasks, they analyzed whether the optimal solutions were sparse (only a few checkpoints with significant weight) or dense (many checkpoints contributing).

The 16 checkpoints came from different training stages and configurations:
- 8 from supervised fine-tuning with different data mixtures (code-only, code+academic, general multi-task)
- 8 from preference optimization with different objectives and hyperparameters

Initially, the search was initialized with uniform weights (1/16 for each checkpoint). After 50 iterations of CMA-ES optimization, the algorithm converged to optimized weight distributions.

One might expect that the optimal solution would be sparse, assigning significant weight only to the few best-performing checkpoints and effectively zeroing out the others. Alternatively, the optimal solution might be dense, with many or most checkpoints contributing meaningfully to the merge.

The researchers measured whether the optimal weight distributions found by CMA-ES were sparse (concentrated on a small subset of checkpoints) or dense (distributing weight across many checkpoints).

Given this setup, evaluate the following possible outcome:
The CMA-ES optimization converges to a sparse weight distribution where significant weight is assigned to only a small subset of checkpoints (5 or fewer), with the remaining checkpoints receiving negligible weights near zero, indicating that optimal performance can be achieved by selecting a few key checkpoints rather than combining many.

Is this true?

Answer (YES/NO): NO